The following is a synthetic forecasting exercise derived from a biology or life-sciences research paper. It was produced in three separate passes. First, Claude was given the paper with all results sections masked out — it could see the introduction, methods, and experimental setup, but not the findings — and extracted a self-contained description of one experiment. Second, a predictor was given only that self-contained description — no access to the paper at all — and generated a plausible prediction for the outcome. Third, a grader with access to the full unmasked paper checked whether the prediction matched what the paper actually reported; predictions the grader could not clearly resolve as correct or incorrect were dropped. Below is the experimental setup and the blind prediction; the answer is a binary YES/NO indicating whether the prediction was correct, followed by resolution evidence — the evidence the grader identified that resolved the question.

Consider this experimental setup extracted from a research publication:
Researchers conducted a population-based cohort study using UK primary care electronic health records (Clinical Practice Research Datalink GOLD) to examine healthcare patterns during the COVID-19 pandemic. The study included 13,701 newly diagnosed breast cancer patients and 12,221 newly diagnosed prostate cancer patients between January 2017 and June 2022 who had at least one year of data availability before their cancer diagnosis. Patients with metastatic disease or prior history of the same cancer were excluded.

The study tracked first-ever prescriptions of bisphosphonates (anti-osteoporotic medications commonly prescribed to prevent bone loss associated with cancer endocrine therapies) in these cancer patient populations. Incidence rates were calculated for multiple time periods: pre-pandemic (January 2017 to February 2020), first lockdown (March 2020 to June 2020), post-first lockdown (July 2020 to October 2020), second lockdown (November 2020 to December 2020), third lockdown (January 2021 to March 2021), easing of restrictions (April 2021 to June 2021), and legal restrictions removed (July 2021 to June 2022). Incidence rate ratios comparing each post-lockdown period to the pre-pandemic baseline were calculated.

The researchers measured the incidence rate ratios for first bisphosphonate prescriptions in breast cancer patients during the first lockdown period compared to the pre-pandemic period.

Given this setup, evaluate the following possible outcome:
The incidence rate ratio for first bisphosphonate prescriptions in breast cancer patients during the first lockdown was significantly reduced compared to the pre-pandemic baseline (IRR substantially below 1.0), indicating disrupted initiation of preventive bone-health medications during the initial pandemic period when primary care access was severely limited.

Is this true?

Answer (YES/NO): YES